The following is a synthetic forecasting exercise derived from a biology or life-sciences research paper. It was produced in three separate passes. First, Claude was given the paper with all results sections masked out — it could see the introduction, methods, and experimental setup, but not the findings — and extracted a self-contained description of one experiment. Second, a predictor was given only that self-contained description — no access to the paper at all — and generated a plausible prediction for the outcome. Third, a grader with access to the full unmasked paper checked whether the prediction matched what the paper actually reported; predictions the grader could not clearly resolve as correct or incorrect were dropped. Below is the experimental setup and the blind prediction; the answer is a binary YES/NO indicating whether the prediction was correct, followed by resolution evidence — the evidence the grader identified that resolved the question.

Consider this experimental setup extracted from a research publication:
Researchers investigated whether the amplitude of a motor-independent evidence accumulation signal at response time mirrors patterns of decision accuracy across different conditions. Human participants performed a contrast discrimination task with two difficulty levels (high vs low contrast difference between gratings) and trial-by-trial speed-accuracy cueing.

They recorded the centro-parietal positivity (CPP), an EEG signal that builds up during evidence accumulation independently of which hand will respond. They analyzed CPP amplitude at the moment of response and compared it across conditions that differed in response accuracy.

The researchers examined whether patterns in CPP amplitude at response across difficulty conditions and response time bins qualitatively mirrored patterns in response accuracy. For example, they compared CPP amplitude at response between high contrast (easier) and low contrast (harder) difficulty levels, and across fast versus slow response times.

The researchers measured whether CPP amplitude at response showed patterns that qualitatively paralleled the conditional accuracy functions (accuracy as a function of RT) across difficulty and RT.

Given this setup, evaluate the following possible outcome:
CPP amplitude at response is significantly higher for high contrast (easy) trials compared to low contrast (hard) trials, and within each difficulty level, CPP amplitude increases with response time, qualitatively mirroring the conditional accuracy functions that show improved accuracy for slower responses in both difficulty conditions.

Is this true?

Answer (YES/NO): NO